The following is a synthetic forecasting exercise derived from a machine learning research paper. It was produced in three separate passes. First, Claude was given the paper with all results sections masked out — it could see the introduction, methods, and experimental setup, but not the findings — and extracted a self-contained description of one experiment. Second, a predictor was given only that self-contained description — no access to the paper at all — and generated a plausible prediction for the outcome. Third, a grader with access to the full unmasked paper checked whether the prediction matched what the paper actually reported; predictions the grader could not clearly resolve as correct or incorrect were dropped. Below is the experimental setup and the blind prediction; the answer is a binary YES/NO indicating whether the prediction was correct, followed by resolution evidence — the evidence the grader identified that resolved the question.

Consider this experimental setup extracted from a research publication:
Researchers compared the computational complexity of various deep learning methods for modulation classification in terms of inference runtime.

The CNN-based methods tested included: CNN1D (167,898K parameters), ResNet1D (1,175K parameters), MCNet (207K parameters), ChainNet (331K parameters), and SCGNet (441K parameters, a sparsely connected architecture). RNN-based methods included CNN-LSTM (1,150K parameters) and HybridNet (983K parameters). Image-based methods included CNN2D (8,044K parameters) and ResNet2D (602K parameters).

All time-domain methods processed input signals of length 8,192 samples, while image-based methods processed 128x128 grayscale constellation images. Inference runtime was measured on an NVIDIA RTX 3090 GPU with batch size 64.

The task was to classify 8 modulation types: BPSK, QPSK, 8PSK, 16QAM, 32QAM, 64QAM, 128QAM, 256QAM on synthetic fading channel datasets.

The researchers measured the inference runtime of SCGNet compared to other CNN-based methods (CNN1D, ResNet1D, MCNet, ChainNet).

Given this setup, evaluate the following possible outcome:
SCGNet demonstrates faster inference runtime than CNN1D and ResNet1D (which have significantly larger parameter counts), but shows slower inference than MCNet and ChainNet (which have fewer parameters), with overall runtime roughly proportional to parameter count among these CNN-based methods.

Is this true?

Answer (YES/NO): NO